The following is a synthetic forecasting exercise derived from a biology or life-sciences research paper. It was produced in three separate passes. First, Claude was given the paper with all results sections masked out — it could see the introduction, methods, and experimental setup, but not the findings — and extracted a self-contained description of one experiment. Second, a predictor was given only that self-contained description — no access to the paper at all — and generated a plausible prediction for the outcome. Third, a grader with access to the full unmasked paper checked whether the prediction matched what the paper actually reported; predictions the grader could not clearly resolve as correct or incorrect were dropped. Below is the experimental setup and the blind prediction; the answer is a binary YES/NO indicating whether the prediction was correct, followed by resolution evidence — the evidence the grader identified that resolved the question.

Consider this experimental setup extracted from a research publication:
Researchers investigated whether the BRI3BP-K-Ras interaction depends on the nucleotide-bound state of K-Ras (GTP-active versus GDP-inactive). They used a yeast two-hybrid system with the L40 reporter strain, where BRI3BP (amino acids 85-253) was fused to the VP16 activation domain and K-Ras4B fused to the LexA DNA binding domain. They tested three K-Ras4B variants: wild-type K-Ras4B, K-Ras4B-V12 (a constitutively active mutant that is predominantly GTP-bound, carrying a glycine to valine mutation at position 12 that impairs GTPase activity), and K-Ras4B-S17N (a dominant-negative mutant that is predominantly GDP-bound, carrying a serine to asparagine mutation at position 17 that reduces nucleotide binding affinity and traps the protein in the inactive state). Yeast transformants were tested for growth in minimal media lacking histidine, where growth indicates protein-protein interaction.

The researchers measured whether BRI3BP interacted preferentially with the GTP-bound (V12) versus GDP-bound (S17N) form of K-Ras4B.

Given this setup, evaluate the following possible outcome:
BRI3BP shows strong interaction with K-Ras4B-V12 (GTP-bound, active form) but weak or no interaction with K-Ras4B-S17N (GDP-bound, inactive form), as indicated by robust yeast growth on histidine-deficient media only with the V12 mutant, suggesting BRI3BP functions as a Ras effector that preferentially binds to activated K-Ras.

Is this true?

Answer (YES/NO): NO